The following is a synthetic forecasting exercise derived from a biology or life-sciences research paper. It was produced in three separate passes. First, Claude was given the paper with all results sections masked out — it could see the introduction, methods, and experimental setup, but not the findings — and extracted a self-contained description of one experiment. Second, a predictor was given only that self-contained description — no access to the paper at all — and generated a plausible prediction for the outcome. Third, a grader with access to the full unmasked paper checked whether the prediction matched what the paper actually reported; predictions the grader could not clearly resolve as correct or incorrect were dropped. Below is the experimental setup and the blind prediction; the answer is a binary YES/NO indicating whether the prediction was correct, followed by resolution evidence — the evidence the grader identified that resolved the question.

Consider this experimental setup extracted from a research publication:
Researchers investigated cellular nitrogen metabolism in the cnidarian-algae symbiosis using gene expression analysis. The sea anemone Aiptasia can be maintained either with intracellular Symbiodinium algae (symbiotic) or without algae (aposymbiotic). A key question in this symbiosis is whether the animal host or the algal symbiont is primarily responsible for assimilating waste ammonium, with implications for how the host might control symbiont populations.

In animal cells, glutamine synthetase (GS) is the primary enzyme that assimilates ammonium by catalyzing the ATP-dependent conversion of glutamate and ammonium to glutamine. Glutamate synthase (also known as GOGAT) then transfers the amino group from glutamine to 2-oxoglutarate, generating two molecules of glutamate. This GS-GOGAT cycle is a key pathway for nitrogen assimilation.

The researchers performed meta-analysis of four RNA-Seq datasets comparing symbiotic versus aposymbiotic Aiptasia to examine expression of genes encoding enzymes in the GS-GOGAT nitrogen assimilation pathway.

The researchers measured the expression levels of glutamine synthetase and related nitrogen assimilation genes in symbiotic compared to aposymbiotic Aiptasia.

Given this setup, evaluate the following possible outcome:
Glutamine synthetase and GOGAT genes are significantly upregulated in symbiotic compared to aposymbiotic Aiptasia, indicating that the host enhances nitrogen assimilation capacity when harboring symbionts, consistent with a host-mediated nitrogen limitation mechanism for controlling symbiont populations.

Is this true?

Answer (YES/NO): YES